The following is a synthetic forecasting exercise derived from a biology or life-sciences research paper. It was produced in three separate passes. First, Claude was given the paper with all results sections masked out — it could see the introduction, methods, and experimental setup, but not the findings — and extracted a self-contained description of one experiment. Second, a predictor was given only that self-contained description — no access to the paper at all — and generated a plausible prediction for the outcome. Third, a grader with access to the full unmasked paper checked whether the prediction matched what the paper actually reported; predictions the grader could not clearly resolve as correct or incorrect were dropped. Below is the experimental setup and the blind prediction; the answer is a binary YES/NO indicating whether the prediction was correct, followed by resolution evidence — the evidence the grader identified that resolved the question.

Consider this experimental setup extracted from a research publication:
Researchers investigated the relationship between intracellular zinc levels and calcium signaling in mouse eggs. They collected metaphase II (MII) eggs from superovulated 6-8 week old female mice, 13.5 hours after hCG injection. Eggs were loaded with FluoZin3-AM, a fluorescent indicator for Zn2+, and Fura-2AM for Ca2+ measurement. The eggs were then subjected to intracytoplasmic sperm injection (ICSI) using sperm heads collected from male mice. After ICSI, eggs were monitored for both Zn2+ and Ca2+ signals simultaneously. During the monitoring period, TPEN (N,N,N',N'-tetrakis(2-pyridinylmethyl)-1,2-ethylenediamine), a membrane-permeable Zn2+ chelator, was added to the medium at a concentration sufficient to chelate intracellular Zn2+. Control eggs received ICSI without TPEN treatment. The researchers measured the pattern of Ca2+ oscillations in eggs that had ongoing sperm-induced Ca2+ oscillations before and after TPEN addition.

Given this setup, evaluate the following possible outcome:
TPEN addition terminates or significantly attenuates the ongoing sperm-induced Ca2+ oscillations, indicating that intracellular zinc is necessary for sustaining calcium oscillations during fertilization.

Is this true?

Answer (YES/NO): YES